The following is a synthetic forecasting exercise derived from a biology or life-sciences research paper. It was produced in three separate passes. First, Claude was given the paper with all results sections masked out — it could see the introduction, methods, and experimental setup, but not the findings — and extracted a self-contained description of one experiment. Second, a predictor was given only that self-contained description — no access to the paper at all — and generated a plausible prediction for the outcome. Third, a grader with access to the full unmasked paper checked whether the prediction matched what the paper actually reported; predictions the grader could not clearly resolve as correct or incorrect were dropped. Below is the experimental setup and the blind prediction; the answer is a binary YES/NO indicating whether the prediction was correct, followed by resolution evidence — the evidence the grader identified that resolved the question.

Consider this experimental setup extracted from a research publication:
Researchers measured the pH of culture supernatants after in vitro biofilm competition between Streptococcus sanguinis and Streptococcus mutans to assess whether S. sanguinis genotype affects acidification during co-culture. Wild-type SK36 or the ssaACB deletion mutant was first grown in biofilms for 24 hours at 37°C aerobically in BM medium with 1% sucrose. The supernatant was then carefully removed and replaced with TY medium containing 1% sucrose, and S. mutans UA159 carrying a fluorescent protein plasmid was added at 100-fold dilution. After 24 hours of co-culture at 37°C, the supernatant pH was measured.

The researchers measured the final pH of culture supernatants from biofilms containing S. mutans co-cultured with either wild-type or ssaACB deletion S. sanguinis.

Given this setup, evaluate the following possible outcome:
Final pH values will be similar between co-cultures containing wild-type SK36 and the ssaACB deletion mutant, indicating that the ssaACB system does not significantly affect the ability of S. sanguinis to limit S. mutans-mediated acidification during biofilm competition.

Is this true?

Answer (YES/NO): YES